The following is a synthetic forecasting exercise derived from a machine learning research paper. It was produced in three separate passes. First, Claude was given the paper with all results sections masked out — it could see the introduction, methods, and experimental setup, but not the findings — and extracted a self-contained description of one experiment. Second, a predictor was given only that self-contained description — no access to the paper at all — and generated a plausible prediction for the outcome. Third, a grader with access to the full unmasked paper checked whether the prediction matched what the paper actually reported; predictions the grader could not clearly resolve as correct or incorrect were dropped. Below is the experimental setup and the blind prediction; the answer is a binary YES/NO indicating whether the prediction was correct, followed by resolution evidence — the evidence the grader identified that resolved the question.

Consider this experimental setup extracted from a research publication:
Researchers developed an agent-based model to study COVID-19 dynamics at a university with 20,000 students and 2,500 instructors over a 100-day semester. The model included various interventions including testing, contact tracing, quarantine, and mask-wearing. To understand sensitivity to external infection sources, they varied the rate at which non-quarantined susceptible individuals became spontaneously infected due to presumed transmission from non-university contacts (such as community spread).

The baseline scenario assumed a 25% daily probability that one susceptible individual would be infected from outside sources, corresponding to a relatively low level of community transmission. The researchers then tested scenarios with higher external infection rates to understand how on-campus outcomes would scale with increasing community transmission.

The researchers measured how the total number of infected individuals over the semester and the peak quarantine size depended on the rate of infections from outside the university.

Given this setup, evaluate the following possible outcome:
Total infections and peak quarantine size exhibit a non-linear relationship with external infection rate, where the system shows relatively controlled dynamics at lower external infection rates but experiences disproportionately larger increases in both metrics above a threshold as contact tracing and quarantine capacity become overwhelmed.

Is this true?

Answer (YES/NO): NO